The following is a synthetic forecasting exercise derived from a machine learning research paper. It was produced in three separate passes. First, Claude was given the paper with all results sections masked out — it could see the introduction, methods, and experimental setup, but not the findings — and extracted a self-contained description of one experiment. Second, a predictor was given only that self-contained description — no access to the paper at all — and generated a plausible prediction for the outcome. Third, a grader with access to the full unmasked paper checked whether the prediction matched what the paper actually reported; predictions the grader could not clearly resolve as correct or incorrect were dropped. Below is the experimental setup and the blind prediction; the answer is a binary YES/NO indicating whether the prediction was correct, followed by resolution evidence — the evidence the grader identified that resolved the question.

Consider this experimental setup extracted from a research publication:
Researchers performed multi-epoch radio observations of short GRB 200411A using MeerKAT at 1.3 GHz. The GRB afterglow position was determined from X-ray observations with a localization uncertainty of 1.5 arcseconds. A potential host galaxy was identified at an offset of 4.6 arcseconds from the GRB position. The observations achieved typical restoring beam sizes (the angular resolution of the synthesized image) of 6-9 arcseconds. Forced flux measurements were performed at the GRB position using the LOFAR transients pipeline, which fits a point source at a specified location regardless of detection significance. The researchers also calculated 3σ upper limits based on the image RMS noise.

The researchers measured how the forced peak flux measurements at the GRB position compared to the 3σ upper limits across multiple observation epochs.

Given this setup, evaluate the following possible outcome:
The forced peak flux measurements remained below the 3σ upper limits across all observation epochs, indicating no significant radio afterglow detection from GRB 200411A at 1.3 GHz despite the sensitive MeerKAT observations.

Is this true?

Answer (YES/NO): NO